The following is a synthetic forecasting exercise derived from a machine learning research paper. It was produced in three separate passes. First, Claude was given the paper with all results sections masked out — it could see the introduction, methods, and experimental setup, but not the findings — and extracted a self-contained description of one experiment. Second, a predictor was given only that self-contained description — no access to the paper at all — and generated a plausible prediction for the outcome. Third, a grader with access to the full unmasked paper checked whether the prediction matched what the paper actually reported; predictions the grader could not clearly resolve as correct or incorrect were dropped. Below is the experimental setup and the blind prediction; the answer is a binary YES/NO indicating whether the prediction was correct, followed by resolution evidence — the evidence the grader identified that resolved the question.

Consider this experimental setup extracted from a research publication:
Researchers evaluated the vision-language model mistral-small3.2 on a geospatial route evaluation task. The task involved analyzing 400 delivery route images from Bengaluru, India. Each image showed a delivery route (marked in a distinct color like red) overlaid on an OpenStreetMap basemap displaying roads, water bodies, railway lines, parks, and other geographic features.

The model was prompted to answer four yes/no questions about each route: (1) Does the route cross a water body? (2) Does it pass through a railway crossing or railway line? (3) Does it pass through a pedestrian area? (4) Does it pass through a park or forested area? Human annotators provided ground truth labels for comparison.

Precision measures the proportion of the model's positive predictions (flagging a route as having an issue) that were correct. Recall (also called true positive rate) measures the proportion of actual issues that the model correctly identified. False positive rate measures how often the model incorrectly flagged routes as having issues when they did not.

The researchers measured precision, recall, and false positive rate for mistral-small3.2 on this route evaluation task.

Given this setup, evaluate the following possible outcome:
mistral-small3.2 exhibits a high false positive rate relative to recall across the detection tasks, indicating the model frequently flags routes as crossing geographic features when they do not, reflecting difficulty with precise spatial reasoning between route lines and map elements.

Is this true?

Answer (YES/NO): NO